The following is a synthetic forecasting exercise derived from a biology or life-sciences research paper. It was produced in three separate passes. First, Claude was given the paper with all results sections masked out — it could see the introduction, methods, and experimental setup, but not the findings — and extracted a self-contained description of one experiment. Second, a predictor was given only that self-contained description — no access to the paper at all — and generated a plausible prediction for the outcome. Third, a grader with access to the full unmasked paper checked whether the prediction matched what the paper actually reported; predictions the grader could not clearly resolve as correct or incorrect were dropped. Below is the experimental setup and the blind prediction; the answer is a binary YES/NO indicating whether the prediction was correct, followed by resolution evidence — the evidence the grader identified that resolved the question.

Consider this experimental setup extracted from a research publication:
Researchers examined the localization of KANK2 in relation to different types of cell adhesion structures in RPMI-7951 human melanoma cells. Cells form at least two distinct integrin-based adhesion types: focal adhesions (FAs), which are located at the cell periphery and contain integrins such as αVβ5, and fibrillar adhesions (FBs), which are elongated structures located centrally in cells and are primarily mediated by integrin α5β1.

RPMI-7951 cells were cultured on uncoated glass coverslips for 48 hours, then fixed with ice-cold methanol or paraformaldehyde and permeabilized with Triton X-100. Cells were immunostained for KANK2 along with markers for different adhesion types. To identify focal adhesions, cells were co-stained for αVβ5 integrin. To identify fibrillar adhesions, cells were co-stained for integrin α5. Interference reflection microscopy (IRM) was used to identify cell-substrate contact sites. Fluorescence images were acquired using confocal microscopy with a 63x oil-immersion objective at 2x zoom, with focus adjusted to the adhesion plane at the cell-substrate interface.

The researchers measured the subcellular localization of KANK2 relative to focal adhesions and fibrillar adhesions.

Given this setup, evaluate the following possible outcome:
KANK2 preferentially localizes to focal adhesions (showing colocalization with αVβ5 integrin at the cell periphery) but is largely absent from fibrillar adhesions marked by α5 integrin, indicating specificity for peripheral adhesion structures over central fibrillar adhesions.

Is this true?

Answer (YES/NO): NO